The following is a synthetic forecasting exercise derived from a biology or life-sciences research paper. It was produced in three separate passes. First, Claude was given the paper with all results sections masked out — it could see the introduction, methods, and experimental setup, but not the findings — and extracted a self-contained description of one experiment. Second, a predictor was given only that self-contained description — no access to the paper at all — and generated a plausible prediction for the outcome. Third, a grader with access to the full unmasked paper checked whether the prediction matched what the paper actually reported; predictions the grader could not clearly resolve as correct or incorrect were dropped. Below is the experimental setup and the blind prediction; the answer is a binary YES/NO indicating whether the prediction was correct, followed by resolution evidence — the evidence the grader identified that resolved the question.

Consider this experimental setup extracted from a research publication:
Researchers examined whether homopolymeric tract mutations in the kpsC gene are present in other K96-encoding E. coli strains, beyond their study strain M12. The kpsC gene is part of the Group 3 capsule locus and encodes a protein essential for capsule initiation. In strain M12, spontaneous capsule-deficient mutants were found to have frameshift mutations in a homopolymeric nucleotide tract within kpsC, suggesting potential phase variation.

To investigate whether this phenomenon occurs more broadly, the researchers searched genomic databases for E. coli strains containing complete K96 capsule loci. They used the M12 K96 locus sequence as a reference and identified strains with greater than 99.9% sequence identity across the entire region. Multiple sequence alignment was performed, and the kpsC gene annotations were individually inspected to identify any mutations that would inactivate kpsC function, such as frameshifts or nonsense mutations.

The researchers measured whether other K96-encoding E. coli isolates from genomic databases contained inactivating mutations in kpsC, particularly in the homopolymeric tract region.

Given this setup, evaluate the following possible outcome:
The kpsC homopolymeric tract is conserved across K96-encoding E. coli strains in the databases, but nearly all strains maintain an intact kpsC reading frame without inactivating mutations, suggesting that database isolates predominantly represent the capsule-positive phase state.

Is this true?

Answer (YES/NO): YES